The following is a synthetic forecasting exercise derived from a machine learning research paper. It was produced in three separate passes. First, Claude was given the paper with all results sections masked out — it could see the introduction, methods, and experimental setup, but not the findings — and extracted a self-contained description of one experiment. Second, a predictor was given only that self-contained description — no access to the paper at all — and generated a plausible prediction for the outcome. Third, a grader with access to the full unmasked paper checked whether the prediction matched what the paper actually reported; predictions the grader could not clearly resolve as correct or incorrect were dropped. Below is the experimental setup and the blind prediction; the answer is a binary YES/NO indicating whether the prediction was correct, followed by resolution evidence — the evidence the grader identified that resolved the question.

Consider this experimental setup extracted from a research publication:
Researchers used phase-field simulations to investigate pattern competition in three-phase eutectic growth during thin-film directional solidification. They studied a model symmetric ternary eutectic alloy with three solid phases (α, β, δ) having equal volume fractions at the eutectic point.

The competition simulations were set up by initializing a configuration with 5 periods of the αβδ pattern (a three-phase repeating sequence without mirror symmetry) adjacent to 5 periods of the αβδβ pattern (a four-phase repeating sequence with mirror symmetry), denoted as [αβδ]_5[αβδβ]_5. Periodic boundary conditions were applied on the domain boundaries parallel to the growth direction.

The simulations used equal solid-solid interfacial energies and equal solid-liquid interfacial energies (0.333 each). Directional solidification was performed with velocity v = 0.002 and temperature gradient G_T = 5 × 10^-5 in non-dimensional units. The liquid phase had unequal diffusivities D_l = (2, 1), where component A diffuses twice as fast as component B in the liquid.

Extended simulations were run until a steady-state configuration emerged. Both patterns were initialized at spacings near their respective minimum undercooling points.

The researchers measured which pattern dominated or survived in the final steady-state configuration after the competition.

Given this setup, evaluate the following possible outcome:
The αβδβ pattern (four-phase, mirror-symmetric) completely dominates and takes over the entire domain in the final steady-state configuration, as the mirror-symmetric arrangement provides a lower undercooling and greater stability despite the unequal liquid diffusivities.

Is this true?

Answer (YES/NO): NO